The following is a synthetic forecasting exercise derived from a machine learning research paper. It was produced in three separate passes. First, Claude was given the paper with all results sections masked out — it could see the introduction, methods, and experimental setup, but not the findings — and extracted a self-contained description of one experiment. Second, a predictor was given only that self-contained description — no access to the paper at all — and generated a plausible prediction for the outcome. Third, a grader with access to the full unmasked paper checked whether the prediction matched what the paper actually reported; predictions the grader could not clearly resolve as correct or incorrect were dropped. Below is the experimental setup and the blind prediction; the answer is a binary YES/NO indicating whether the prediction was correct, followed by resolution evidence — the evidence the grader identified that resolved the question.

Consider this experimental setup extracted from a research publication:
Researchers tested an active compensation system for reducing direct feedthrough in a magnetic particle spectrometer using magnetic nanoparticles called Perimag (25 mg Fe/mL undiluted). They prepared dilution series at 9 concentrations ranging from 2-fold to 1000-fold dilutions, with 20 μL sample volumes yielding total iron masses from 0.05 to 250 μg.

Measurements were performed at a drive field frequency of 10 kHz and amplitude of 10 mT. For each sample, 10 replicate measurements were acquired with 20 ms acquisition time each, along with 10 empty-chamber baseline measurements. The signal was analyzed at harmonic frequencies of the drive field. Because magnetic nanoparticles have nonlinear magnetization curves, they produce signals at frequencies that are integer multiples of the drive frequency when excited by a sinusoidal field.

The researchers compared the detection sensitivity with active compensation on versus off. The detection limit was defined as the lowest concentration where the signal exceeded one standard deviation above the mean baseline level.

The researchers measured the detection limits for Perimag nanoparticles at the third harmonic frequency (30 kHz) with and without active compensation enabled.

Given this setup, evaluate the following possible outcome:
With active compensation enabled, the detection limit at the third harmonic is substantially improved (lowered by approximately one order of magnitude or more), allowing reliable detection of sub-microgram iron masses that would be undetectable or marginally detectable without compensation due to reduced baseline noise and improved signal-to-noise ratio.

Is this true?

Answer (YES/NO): NO